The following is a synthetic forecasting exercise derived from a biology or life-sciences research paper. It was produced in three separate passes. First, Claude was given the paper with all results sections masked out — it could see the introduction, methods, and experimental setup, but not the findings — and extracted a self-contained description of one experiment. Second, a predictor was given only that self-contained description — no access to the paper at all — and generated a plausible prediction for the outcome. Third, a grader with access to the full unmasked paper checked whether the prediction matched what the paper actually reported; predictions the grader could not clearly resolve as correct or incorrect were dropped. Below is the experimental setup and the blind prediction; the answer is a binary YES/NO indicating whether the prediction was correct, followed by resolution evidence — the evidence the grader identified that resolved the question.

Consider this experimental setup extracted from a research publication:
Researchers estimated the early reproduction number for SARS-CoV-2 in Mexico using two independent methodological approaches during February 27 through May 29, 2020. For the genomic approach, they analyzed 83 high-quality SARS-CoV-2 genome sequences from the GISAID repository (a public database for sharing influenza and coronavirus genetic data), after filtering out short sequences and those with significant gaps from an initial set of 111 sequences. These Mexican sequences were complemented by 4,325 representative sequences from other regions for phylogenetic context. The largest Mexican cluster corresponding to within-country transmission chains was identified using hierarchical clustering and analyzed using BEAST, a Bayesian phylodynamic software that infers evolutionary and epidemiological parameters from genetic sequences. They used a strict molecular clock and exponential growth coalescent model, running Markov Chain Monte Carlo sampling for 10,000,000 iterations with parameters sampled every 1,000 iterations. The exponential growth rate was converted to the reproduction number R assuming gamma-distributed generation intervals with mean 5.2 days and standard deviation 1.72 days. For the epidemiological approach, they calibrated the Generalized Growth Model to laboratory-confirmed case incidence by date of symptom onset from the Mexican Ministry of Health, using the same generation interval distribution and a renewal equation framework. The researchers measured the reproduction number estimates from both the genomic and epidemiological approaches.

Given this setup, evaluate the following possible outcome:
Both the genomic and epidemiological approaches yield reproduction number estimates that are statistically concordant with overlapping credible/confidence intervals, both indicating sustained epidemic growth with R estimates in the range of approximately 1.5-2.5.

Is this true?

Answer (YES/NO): NO